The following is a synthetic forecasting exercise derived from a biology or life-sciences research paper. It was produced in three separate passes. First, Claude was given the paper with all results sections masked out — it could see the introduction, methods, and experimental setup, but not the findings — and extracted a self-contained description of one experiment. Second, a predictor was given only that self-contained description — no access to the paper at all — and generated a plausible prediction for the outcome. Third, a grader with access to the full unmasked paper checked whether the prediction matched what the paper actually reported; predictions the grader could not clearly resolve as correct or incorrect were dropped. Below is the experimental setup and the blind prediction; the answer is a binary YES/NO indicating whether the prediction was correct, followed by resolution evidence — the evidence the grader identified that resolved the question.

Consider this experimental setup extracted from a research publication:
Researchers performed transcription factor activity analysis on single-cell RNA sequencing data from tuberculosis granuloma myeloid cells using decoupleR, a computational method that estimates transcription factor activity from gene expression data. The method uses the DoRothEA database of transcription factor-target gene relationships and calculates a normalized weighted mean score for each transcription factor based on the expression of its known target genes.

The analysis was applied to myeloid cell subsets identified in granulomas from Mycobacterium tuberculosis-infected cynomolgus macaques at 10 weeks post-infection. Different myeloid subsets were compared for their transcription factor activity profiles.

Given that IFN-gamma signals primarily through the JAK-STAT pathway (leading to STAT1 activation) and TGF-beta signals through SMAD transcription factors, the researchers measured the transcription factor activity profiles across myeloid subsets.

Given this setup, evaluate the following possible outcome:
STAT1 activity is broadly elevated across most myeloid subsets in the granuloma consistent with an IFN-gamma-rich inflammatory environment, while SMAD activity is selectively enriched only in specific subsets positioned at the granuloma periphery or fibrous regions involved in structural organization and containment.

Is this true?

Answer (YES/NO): NO